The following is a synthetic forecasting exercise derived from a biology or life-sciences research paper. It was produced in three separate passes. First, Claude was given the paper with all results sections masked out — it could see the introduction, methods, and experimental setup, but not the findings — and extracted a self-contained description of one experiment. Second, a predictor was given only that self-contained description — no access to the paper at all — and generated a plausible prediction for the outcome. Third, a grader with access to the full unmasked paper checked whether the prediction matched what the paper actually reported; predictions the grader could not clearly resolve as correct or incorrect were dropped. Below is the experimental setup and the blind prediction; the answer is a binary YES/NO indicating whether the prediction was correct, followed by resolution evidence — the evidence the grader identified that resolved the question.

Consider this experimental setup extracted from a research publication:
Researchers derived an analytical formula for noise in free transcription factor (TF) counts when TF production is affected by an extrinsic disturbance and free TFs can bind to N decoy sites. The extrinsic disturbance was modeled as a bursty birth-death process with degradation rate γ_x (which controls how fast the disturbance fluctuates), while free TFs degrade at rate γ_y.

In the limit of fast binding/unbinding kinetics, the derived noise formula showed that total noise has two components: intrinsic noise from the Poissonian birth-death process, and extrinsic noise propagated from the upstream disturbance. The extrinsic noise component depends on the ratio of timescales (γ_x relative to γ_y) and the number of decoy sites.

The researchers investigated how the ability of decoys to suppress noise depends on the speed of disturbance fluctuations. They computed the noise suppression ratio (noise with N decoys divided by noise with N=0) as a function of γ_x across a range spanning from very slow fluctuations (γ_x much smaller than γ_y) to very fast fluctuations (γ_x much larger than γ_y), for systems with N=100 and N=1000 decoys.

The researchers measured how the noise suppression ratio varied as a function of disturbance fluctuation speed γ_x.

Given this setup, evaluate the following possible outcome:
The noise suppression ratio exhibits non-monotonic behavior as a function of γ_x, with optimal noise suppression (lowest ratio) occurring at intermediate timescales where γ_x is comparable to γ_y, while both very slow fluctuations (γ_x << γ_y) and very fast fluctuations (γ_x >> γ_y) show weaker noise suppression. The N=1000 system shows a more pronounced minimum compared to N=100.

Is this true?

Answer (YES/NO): YES